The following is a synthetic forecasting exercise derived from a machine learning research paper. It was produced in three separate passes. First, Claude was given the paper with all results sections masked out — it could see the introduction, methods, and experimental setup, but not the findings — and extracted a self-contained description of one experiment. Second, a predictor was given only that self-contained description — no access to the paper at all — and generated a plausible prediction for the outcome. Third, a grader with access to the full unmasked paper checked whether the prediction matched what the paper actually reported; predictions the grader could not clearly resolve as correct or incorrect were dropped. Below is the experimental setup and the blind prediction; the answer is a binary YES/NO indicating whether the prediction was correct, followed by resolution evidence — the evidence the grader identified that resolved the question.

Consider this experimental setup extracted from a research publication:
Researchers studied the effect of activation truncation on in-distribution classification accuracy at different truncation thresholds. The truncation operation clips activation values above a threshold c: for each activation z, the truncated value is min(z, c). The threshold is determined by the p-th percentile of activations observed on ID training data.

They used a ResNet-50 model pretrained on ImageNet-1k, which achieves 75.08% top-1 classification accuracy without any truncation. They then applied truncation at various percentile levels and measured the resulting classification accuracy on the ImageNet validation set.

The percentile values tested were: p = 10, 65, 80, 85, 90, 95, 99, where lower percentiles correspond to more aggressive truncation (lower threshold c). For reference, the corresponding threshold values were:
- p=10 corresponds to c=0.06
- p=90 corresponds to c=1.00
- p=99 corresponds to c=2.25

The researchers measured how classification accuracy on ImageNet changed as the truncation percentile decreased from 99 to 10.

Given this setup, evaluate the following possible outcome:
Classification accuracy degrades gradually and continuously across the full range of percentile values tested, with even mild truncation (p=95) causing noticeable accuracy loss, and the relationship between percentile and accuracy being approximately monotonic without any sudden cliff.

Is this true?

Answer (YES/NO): NO